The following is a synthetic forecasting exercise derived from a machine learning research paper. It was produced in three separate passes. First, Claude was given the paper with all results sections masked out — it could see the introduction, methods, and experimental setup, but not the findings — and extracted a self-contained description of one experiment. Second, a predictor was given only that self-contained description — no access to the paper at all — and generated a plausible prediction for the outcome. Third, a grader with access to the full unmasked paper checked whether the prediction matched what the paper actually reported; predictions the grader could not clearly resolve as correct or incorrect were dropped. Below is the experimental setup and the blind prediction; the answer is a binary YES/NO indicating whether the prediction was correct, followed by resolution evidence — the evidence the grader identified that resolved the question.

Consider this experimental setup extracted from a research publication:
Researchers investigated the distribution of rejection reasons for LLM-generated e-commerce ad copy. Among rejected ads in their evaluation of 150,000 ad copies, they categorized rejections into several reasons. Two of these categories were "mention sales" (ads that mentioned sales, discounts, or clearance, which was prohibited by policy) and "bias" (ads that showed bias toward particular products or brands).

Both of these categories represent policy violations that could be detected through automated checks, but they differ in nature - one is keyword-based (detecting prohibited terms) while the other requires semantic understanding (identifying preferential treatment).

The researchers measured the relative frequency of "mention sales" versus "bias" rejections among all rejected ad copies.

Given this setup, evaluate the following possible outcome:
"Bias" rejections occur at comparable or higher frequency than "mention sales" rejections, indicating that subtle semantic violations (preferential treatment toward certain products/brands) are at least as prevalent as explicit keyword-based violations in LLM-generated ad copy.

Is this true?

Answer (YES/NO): NO